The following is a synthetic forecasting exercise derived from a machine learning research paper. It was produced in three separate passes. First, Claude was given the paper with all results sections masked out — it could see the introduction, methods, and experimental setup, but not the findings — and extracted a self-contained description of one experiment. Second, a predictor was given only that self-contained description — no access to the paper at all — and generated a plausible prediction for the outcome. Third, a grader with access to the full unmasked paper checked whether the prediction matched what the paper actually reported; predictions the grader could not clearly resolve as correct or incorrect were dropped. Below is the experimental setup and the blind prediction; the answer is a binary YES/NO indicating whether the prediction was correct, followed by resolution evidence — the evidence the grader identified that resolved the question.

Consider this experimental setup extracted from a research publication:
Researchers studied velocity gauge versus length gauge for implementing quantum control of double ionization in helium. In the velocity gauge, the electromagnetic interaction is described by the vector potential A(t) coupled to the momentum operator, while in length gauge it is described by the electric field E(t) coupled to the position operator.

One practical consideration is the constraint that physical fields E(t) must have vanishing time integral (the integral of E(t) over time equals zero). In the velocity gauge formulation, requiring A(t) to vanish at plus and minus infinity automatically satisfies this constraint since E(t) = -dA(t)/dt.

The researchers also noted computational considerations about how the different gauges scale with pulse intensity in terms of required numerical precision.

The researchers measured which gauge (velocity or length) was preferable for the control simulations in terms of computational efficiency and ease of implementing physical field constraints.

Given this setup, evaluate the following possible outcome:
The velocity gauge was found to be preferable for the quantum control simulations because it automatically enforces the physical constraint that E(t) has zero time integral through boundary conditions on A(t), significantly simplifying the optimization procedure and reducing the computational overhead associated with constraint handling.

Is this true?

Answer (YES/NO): YES